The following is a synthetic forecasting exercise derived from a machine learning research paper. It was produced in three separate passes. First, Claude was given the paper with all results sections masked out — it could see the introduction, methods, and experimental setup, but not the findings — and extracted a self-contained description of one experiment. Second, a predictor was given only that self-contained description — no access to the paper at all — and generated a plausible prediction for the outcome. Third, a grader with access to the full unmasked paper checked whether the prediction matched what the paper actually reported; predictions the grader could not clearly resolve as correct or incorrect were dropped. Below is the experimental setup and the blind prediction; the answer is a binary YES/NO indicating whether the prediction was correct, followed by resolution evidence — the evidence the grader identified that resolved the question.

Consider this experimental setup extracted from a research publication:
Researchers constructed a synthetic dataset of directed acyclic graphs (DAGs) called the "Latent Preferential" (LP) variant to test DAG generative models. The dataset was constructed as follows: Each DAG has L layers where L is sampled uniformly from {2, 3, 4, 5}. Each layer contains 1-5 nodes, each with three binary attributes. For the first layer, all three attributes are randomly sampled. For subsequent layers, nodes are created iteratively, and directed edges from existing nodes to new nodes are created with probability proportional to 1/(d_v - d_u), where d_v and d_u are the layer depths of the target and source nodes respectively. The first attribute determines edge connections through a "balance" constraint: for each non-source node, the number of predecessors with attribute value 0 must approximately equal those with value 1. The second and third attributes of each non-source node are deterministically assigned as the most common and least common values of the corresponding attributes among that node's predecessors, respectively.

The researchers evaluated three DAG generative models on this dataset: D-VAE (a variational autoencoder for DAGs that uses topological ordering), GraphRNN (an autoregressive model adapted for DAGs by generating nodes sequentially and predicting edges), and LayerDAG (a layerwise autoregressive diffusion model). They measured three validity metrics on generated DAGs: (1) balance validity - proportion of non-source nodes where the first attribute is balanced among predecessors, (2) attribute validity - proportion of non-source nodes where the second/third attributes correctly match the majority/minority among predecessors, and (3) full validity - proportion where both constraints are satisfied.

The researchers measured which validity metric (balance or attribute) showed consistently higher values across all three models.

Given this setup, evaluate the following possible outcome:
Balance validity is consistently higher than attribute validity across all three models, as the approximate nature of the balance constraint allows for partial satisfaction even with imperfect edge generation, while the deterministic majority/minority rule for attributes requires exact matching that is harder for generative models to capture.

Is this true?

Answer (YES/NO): YES